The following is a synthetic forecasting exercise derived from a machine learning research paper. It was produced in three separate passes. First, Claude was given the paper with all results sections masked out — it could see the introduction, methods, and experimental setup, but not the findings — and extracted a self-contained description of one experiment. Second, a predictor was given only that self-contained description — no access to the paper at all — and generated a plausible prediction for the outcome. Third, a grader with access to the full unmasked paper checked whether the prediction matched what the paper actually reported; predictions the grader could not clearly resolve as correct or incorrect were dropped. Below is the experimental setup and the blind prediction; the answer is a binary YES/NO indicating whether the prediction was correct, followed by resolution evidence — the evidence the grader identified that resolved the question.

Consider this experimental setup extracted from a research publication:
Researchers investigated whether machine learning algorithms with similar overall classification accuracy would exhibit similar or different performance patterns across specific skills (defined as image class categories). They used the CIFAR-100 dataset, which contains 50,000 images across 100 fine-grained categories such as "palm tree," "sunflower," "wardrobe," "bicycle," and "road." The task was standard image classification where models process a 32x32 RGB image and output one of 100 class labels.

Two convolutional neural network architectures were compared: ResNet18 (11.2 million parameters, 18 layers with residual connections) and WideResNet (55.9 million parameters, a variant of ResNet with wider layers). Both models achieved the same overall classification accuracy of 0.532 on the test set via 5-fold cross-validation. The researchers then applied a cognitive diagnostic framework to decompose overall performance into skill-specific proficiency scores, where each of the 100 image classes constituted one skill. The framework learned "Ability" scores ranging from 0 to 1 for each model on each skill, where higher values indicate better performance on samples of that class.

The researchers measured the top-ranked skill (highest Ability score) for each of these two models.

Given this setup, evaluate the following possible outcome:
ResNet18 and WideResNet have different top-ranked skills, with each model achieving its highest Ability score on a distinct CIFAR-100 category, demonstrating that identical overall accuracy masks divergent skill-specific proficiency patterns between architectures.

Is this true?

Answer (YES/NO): YES